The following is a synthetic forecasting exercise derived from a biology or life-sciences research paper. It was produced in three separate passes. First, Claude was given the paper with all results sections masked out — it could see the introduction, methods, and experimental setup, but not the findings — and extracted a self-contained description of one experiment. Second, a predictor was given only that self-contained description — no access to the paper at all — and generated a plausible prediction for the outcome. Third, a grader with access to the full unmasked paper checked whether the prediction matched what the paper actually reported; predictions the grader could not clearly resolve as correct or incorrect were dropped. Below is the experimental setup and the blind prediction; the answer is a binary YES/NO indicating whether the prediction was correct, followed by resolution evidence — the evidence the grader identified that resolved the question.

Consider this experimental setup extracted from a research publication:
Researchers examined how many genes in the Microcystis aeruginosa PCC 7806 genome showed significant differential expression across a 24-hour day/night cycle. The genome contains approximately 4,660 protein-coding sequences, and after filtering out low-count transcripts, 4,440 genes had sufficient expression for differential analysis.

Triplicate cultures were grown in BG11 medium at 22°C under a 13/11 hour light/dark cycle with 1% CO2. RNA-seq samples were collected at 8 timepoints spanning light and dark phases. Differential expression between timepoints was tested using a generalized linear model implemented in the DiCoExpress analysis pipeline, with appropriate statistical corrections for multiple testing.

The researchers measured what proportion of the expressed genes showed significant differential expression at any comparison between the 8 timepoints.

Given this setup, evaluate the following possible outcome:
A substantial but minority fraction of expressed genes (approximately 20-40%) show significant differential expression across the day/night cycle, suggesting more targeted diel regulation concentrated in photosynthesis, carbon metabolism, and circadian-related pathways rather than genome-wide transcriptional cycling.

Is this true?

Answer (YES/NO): NO